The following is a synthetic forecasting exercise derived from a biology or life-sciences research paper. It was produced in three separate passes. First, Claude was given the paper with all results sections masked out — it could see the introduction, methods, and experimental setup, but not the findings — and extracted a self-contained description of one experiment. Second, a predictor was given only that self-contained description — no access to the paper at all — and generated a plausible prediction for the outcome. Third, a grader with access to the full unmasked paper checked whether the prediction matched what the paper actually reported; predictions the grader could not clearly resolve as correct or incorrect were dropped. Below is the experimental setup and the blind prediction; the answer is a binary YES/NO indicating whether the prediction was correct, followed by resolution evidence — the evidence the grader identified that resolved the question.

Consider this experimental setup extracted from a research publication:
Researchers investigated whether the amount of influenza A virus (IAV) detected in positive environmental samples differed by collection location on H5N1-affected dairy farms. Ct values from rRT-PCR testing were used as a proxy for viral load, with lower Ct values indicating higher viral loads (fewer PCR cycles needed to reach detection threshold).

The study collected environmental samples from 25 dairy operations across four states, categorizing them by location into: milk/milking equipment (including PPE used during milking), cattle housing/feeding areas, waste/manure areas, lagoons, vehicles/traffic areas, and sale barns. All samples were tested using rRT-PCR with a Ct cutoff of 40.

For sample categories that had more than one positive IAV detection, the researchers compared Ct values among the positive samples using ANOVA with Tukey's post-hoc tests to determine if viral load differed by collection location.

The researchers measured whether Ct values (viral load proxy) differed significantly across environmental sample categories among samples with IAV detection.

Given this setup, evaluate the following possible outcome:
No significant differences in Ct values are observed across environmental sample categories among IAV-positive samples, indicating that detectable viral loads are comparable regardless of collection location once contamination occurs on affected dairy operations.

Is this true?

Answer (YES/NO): NO